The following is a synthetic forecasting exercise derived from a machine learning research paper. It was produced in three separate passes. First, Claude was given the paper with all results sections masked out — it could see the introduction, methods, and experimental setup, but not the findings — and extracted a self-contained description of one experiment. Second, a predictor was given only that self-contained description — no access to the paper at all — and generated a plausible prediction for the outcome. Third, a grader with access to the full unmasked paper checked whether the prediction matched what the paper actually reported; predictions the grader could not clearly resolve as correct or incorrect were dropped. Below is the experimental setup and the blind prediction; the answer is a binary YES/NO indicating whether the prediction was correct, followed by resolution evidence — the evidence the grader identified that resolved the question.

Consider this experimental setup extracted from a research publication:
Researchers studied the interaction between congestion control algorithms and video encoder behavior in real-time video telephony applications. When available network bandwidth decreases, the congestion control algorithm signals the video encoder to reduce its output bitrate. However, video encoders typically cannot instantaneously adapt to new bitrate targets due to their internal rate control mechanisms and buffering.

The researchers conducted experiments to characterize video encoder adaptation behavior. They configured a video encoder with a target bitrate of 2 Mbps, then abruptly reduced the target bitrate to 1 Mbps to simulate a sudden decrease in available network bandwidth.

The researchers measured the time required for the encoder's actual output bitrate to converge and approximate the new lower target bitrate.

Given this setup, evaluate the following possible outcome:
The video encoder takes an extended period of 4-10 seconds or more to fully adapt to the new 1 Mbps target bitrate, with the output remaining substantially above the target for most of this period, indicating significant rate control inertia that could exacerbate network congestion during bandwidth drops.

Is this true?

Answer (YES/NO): NO